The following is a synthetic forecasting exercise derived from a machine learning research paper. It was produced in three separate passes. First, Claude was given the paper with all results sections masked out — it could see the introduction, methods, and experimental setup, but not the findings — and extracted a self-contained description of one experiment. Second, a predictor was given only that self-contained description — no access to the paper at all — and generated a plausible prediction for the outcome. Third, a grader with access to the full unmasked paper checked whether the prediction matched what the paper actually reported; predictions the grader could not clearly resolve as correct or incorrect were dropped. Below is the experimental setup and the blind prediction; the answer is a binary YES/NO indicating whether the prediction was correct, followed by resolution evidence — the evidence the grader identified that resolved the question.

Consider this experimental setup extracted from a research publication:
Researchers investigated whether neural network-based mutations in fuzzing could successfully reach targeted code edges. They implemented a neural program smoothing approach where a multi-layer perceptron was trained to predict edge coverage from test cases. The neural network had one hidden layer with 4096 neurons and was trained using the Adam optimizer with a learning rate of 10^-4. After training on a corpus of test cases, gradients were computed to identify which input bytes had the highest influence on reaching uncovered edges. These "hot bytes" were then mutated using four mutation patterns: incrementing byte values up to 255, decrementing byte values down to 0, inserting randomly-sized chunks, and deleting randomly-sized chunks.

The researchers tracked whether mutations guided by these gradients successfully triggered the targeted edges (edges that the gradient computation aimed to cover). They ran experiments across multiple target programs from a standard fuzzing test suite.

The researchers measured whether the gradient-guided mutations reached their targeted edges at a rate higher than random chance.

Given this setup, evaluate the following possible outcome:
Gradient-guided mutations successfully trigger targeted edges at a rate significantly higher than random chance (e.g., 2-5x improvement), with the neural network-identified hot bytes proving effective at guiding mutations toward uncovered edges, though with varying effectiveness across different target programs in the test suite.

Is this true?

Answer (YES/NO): NO